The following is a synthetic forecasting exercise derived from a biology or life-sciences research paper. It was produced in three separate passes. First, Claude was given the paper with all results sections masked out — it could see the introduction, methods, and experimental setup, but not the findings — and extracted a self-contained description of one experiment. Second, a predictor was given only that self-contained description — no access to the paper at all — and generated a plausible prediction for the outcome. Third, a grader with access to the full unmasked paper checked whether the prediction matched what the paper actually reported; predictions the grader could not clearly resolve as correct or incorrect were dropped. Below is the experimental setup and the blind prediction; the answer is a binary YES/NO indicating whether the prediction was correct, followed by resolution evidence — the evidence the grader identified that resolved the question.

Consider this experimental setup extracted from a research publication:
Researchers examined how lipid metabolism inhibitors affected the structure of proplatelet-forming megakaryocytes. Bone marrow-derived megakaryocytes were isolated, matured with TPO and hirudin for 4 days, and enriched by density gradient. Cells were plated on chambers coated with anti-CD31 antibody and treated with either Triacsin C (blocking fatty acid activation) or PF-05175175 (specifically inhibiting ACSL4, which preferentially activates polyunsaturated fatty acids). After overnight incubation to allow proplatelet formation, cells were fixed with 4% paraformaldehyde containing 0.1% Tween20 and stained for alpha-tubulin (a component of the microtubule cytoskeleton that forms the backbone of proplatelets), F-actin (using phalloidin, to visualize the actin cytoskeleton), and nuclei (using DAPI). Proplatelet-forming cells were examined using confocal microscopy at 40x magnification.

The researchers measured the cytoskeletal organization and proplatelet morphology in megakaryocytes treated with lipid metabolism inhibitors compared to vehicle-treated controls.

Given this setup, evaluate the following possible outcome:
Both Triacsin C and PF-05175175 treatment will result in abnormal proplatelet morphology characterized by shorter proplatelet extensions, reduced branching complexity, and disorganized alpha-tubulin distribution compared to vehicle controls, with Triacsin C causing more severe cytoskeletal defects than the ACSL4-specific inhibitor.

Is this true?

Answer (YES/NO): NO